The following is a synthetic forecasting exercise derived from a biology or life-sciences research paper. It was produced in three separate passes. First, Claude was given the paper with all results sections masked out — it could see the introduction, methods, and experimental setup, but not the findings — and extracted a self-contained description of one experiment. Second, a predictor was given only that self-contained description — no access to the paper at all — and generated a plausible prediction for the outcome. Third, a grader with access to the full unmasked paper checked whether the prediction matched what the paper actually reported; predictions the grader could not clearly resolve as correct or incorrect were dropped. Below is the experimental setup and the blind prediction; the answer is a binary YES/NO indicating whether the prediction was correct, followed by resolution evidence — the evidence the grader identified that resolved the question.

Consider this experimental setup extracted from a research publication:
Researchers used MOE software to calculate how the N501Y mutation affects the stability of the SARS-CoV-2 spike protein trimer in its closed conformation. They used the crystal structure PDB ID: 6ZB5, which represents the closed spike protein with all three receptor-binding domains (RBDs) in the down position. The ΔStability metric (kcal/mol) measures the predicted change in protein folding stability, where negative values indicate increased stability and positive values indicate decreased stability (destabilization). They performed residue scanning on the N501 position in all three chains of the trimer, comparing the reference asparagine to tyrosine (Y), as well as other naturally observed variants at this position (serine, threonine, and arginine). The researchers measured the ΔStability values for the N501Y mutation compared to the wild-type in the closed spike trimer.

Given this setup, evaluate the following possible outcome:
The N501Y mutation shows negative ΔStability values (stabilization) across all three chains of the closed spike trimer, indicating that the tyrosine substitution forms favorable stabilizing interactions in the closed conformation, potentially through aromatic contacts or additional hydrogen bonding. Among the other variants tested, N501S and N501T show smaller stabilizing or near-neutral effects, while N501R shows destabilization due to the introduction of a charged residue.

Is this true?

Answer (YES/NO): NO